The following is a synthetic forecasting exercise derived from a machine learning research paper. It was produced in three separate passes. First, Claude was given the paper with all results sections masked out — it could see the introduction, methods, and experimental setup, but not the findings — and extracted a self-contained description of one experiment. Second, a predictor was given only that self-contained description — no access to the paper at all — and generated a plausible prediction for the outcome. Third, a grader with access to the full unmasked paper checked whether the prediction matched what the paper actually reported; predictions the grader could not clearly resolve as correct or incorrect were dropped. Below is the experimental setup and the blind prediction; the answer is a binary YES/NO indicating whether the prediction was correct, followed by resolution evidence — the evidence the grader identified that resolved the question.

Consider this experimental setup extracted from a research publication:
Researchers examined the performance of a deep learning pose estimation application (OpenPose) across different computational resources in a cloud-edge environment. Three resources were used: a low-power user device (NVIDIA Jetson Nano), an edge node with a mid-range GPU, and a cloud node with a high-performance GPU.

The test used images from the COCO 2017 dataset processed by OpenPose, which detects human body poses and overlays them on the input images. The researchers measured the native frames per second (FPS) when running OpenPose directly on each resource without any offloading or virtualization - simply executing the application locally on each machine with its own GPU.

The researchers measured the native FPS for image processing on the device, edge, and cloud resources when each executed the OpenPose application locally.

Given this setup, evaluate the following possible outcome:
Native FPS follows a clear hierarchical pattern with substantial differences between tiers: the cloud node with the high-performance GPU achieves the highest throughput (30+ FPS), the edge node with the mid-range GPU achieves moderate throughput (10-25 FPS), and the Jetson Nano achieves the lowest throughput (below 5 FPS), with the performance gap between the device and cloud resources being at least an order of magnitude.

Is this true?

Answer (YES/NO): NO